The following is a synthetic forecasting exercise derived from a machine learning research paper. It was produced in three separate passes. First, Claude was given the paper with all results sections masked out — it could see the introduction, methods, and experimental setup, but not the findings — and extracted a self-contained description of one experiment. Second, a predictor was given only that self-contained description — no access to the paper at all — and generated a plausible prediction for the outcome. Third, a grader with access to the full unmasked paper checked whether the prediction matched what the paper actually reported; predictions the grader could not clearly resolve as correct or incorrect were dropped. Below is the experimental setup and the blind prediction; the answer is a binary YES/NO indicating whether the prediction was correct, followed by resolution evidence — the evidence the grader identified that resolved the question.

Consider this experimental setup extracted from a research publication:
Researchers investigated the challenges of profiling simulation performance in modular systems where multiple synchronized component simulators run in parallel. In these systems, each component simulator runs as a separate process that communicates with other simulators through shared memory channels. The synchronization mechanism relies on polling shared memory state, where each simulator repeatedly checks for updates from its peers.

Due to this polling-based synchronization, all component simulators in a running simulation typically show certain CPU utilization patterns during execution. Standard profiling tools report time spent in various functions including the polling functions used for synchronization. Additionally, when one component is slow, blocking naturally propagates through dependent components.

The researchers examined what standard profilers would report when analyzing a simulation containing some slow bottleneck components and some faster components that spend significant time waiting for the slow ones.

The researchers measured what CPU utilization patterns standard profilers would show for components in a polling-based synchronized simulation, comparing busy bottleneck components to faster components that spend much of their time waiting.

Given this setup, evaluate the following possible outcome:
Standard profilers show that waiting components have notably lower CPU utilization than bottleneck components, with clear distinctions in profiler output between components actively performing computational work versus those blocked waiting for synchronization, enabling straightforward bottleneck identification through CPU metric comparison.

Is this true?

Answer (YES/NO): NO